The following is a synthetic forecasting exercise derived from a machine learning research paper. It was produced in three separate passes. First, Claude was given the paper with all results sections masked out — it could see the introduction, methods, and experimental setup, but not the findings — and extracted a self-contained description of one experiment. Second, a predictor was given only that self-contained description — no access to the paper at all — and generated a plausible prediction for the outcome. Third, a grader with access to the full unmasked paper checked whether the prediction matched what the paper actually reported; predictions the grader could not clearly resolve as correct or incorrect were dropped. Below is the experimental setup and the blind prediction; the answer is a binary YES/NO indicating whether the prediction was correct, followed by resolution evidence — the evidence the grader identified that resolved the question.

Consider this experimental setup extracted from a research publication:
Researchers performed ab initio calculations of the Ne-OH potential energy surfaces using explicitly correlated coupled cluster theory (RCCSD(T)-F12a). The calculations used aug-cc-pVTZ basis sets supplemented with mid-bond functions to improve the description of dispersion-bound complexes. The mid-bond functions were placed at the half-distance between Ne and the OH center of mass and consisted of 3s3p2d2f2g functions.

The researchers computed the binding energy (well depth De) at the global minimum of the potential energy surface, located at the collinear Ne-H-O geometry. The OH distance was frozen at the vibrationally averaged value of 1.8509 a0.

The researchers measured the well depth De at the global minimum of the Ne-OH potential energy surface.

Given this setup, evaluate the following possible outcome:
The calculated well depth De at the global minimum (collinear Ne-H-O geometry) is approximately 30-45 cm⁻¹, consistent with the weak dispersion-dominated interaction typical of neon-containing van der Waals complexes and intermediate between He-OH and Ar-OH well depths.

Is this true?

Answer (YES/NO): NO